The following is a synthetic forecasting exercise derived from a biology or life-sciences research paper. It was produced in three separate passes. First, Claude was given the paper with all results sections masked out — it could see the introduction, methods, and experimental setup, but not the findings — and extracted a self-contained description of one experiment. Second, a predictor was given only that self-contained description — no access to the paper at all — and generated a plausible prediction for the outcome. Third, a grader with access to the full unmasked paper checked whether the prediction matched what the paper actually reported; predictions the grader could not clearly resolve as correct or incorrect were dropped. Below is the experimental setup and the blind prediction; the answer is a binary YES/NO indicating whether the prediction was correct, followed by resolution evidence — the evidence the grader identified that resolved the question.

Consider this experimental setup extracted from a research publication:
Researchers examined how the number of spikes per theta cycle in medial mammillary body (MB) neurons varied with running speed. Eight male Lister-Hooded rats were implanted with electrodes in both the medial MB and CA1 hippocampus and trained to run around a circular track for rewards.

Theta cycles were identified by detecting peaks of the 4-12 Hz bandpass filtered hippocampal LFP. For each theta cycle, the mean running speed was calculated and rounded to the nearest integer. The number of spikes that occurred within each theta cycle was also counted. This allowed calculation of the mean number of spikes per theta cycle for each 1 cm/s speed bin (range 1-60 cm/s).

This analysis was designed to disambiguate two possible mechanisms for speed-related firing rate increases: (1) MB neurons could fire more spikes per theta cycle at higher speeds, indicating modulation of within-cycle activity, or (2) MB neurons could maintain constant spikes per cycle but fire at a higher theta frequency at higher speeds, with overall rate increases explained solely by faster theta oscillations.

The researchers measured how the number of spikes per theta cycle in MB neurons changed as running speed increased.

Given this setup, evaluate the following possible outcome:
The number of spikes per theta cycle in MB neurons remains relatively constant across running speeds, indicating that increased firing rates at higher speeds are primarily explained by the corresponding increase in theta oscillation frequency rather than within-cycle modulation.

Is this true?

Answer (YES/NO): NO